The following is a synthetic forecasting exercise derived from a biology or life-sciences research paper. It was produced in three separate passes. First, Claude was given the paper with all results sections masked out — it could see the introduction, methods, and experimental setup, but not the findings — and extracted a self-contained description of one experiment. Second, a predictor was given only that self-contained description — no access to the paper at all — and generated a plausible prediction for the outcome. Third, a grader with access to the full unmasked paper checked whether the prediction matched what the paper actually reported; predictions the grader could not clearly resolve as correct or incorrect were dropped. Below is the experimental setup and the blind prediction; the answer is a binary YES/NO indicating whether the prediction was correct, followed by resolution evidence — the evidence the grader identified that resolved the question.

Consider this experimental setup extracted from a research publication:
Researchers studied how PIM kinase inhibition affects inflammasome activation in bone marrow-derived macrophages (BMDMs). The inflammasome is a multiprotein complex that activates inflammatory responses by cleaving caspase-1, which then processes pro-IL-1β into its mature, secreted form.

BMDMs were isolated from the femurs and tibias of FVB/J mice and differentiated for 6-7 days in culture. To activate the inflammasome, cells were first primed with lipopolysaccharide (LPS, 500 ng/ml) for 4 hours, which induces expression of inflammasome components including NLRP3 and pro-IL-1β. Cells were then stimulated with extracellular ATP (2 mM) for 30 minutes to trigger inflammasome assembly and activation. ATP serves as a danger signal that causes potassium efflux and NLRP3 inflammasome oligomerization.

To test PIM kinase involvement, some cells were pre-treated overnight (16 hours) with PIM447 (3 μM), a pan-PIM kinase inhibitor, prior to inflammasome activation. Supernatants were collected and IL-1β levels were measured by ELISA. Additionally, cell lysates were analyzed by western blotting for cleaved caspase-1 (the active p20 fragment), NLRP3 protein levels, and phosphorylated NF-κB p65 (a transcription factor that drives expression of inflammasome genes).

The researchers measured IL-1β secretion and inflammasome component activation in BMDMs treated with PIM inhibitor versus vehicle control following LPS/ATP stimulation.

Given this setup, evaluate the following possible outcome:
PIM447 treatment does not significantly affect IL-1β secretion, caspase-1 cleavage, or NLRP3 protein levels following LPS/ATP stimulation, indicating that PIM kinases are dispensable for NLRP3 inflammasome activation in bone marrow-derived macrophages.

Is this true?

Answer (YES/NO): NO